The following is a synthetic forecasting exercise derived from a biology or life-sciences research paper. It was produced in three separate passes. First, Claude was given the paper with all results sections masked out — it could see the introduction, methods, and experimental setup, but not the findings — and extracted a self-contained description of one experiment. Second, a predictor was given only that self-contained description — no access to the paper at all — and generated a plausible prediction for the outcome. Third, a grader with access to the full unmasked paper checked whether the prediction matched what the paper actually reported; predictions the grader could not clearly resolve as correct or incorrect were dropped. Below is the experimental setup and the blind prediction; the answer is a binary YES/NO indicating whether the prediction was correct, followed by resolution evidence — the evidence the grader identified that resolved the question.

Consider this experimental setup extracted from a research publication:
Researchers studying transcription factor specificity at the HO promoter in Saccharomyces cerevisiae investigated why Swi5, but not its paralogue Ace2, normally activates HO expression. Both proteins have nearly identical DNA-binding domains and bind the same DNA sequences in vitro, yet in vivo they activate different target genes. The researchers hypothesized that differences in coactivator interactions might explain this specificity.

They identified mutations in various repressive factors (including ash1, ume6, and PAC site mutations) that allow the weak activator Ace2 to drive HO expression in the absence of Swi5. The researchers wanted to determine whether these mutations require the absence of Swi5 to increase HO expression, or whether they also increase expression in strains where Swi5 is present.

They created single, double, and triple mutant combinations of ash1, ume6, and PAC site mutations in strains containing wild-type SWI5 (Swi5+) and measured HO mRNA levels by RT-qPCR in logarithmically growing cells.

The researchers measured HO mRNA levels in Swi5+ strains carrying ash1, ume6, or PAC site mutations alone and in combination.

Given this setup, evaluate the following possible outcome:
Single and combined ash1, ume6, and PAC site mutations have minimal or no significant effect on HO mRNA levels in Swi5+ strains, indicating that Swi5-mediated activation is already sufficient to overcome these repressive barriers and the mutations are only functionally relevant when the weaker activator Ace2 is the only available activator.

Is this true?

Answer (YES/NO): NO